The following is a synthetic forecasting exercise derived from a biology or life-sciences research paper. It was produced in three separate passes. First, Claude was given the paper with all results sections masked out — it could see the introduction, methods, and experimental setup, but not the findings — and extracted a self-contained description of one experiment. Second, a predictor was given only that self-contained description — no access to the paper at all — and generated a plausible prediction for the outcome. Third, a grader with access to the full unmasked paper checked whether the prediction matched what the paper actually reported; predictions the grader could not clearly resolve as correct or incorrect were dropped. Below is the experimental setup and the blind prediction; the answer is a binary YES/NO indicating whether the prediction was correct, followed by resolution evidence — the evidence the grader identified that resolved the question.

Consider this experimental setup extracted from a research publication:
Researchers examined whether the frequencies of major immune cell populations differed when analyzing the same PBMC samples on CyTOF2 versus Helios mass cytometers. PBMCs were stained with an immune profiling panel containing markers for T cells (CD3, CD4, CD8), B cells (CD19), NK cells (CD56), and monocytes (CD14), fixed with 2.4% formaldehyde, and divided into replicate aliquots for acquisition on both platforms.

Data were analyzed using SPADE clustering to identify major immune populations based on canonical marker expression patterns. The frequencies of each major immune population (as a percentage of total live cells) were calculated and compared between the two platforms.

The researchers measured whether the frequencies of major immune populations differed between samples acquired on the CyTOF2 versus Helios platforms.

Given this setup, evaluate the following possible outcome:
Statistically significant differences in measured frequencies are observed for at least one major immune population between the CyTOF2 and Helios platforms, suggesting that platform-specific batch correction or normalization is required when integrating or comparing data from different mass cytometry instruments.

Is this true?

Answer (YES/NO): NO